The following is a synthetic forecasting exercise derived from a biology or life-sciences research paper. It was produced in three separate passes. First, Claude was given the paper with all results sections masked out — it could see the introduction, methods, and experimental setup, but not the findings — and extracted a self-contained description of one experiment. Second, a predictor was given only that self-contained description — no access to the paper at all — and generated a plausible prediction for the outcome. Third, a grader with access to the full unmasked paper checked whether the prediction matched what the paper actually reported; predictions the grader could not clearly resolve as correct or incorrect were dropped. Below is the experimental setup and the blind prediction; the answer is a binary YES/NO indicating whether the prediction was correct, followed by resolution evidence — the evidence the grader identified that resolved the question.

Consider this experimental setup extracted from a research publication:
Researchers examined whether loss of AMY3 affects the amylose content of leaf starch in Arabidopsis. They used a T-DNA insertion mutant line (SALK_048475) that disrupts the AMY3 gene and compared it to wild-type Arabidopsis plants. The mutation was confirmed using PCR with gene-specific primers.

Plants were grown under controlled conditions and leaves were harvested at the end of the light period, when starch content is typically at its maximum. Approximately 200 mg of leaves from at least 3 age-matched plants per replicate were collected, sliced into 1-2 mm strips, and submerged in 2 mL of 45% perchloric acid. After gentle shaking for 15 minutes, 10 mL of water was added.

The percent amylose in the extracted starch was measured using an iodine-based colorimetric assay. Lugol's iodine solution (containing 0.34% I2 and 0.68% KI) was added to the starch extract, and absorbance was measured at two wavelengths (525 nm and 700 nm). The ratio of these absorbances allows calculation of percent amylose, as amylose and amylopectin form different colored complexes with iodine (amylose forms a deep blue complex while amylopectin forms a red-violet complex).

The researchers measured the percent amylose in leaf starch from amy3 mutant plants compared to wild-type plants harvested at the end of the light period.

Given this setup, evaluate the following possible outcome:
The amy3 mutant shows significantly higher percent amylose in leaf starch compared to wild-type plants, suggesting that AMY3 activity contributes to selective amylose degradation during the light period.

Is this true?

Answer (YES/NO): YES